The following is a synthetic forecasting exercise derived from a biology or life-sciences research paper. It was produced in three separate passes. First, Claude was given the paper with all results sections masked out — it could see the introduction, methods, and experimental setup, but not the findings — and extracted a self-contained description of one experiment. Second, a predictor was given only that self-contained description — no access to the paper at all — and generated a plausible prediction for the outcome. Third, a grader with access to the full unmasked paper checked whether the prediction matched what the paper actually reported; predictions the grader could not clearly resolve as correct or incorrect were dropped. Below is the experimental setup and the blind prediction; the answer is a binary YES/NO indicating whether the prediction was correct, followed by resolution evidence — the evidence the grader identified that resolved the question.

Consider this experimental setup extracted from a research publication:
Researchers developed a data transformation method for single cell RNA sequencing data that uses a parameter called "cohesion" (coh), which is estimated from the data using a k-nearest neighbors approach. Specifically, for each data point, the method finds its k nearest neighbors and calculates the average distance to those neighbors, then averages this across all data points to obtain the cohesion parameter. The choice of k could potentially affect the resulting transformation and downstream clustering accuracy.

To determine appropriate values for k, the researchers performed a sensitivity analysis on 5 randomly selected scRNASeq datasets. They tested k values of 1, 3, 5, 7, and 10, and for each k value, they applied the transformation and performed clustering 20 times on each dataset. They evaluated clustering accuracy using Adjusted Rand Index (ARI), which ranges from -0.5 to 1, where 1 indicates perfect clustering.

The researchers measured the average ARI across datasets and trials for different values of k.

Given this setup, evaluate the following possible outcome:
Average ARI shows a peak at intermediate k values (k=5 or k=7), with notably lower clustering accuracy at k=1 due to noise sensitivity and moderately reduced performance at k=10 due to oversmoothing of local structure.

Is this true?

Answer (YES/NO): NO